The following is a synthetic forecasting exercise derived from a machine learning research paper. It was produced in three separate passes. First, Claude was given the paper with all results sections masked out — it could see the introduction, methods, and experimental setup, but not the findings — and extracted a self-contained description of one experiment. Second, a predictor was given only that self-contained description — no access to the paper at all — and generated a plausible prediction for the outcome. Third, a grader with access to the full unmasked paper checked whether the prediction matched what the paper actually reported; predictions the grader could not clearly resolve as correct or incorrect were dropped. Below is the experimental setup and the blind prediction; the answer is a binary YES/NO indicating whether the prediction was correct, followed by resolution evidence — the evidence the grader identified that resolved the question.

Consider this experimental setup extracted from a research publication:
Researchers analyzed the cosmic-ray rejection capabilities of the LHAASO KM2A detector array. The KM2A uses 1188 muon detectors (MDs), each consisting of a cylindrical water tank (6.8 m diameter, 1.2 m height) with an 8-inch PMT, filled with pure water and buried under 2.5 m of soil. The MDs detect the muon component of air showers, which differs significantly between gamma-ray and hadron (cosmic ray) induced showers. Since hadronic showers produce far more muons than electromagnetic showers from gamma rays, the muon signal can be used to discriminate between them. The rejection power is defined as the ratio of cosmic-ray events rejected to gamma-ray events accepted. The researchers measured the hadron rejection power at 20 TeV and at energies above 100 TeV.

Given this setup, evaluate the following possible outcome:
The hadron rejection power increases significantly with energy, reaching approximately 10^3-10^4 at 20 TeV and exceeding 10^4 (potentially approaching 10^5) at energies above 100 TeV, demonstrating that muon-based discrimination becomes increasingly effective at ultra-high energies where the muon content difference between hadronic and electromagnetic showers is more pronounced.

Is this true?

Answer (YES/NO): NO